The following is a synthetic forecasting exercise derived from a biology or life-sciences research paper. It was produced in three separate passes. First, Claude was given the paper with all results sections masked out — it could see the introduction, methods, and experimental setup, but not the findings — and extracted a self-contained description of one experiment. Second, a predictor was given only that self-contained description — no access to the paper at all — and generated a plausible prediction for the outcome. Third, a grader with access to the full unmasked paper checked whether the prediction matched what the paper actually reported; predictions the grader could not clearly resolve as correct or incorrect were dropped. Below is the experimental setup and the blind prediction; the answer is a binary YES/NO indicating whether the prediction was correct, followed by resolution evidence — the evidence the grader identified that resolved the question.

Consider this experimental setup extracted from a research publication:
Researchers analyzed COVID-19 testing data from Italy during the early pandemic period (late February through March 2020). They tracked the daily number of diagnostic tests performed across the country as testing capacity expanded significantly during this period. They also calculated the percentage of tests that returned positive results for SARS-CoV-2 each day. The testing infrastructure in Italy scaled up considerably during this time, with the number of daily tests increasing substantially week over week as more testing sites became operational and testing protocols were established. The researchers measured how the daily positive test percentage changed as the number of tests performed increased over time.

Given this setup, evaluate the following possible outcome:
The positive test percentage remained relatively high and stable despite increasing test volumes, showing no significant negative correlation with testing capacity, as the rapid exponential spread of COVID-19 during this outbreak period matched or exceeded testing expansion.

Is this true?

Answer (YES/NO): YES